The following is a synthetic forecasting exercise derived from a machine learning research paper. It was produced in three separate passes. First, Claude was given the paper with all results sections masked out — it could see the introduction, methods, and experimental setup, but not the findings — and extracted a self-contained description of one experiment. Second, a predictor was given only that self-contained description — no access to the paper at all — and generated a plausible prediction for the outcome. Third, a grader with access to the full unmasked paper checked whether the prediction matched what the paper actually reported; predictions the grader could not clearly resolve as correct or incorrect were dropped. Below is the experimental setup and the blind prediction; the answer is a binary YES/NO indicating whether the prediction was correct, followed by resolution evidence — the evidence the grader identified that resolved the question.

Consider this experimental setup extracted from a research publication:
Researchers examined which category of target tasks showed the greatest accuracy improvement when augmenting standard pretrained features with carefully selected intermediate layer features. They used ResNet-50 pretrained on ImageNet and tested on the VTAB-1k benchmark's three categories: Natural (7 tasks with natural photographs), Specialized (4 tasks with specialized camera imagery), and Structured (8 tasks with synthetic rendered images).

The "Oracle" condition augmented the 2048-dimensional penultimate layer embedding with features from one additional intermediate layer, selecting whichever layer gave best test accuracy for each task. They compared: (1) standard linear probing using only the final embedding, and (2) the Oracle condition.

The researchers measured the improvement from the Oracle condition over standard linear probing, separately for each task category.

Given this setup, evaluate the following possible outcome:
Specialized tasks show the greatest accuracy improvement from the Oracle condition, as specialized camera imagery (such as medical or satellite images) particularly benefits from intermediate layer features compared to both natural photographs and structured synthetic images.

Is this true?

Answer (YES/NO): NO